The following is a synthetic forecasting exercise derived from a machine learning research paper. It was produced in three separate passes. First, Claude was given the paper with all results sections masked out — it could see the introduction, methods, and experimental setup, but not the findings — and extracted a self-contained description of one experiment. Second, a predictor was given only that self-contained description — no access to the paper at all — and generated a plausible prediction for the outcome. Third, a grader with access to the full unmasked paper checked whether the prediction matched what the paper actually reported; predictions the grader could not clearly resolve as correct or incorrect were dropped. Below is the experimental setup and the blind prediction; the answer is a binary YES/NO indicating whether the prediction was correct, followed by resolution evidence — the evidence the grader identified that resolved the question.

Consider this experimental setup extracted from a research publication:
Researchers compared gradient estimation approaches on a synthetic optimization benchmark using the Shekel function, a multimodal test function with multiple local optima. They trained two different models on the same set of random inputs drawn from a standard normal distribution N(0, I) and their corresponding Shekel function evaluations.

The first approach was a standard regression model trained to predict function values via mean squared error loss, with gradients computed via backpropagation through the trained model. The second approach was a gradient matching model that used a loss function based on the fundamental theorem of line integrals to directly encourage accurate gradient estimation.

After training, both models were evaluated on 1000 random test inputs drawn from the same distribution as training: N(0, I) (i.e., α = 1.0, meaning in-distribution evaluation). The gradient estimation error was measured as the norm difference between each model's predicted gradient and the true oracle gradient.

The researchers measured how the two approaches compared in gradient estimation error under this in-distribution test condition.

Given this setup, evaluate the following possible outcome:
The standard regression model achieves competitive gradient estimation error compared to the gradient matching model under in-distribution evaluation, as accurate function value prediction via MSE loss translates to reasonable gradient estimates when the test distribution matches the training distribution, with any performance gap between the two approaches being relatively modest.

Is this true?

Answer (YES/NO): YES